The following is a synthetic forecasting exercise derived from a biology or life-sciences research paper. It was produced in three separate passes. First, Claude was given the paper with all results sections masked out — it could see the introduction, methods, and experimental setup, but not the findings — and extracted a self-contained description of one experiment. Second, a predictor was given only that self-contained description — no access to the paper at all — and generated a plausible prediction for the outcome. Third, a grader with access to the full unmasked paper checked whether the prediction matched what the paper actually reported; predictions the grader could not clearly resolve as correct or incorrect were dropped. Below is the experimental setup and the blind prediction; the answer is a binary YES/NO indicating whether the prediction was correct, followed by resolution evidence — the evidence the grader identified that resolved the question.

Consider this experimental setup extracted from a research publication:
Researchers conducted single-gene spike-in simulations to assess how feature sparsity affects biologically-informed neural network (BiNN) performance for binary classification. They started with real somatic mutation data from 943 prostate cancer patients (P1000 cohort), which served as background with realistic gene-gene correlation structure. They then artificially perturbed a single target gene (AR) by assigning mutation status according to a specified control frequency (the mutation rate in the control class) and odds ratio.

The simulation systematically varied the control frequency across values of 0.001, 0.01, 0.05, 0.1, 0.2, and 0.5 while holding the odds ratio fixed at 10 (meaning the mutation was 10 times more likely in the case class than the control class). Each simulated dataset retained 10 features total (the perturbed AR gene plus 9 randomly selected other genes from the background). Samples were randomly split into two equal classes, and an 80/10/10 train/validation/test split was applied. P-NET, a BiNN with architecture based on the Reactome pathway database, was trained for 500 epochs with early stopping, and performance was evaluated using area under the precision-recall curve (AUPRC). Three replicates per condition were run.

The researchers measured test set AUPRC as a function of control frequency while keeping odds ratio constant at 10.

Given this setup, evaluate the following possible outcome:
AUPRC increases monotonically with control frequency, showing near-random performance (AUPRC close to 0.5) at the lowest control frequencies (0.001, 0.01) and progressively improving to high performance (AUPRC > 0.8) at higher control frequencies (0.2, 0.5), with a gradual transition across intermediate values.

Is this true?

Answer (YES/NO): NO